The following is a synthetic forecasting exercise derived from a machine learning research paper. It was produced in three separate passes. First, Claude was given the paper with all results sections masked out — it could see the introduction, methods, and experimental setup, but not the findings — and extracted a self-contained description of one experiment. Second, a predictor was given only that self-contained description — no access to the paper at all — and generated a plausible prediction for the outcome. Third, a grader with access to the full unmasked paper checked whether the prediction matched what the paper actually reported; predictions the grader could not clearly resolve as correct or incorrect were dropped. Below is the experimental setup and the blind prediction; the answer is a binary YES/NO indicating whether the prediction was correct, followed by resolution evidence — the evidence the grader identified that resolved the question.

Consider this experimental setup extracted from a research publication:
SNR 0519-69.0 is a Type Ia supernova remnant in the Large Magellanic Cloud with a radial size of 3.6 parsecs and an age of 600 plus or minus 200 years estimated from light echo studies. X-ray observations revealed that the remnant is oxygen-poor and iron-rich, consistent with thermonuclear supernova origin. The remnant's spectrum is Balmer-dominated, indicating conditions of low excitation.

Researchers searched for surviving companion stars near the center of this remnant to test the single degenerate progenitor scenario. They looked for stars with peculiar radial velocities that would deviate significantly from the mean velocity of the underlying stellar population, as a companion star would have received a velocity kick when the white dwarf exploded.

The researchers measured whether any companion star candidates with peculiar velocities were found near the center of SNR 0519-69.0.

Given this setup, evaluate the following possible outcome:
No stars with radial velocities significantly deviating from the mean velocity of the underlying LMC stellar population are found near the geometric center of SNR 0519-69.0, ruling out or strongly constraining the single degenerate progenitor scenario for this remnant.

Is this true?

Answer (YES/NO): NO